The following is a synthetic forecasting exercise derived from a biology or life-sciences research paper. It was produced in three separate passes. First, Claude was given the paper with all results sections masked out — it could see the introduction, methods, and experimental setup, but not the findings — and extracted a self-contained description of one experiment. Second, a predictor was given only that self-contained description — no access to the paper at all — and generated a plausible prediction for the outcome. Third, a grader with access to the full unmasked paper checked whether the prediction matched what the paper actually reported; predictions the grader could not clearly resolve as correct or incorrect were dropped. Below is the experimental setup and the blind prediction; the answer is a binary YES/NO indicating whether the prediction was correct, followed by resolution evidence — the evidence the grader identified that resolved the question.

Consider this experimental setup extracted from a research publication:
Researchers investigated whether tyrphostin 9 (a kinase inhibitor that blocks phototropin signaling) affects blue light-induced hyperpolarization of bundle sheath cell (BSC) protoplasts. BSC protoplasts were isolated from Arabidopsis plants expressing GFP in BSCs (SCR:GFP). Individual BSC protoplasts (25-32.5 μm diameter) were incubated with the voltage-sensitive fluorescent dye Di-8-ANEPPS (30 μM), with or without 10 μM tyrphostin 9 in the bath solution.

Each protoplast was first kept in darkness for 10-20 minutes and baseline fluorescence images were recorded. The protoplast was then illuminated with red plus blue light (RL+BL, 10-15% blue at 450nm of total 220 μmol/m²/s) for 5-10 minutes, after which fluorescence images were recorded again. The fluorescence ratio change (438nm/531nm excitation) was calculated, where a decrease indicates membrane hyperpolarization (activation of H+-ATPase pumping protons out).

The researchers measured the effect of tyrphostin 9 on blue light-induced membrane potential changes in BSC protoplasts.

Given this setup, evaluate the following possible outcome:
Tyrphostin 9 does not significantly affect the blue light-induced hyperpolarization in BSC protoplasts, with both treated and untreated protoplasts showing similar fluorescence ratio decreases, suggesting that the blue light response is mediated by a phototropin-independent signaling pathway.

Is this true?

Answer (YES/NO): NO